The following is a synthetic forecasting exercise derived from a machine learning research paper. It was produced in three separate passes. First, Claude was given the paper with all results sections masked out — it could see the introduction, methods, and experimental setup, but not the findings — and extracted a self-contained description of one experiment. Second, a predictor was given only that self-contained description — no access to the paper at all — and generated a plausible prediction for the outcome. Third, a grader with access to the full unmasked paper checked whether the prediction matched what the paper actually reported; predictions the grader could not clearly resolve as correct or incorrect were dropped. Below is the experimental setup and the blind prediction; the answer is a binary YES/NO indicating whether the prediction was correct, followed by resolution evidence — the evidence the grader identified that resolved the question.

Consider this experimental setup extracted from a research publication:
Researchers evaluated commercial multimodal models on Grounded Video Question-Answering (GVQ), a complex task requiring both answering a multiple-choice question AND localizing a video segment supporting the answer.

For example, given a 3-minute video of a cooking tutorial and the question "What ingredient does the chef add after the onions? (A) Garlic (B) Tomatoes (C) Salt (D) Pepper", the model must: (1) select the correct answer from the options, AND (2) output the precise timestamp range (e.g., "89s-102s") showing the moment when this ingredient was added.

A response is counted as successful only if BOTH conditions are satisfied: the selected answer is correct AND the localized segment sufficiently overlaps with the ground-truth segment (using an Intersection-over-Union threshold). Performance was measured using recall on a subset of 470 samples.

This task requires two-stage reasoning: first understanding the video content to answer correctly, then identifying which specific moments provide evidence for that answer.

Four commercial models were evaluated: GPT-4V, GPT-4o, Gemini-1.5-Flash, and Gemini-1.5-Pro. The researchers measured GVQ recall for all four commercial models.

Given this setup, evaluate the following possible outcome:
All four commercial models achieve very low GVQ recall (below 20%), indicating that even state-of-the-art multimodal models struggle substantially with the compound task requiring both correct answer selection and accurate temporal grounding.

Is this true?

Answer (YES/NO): YES